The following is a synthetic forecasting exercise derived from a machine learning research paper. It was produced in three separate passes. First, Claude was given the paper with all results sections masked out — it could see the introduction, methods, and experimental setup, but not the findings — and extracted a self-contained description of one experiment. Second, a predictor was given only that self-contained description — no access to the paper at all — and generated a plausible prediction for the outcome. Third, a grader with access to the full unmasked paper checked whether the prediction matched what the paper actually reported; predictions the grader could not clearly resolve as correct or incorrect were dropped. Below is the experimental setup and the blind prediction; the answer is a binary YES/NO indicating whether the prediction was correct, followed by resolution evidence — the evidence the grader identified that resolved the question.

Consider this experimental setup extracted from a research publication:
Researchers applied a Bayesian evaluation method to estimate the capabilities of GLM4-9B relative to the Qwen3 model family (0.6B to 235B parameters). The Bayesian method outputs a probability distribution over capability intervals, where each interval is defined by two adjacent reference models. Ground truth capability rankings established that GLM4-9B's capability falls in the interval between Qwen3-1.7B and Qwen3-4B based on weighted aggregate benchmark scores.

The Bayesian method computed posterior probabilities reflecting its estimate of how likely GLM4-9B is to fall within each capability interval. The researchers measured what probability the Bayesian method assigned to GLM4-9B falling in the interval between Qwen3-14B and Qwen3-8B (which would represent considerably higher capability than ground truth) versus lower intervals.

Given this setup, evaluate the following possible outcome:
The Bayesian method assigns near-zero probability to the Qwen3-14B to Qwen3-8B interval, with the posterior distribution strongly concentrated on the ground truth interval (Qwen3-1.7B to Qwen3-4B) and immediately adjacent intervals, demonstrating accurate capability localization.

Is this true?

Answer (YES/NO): NO